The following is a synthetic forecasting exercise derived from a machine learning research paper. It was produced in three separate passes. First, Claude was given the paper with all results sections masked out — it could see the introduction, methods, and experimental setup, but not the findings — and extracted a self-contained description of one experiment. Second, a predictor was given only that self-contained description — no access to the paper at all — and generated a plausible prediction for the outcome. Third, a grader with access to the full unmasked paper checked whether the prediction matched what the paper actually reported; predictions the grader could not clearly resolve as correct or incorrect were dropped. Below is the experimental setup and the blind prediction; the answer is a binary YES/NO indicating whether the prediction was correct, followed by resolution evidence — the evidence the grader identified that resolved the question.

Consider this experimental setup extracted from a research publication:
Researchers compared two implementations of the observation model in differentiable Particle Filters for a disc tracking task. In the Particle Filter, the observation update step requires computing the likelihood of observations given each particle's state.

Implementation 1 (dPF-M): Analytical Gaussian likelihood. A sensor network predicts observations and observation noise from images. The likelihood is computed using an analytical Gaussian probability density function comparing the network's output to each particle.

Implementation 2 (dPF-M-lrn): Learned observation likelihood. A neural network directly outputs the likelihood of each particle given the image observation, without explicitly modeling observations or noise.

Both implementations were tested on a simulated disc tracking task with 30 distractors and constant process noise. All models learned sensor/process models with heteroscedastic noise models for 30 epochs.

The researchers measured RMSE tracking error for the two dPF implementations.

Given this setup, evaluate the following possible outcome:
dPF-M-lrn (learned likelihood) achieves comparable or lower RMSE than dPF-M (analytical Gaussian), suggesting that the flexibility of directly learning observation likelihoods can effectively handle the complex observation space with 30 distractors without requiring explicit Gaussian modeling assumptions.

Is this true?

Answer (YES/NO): YES